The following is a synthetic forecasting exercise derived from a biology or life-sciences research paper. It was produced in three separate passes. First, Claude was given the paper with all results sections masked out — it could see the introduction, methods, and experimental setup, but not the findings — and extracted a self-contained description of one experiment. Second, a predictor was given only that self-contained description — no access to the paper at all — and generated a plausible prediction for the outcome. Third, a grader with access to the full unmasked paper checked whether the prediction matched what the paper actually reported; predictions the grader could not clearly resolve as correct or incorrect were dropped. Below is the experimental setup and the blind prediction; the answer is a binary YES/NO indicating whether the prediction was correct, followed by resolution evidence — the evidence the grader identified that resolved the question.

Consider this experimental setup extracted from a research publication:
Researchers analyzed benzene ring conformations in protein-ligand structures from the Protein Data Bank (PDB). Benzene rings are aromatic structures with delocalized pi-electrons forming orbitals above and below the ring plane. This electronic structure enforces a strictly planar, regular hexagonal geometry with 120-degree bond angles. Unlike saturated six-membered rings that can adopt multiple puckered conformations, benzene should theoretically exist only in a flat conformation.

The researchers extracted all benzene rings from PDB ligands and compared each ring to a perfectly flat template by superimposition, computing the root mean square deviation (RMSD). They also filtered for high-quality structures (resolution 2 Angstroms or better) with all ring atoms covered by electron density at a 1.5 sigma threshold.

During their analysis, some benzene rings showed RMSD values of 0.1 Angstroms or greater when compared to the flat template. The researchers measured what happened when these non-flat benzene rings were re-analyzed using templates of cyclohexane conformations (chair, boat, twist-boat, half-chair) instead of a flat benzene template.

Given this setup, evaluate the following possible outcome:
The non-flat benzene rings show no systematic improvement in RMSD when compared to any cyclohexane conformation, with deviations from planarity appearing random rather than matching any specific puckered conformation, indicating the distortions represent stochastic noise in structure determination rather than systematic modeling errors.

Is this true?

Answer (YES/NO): YES